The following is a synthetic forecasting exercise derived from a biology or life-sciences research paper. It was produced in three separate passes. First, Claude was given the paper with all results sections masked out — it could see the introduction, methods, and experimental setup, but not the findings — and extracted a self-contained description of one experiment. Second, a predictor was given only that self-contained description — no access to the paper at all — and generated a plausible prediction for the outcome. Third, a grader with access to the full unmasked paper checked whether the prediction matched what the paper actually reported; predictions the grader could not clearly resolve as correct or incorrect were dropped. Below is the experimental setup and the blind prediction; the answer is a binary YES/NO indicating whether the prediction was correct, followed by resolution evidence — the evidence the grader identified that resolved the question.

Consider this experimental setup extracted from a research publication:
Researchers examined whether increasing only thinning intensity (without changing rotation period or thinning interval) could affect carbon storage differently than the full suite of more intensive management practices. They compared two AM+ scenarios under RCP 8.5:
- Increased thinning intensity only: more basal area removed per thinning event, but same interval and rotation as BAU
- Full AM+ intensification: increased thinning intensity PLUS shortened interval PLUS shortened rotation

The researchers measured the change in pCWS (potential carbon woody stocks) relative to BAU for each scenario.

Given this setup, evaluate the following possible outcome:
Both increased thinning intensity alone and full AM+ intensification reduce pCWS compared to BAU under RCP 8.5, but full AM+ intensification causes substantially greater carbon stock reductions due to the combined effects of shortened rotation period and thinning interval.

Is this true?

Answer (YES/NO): NO